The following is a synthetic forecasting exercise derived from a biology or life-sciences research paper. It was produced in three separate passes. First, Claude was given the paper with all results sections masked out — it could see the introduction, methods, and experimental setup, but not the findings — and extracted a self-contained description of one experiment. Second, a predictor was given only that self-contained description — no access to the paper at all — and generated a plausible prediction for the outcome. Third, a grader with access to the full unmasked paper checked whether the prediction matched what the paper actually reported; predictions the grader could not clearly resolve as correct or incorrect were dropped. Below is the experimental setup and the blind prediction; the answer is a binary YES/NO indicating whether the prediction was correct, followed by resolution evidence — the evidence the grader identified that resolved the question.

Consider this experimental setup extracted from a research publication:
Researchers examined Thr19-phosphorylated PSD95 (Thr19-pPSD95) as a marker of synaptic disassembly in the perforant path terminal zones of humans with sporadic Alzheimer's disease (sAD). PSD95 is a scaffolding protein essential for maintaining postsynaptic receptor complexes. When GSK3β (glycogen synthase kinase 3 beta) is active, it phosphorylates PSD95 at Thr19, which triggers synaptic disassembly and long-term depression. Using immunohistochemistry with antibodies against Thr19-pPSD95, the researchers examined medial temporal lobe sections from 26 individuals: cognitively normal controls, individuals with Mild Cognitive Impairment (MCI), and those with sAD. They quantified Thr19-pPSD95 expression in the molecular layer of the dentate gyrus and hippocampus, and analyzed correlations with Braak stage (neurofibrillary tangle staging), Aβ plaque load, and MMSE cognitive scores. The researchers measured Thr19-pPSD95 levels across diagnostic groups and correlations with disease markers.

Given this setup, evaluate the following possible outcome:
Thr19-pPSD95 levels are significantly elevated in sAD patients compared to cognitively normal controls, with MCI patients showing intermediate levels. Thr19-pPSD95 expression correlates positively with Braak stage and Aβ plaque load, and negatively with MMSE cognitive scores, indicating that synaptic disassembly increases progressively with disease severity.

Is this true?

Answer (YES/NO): YES